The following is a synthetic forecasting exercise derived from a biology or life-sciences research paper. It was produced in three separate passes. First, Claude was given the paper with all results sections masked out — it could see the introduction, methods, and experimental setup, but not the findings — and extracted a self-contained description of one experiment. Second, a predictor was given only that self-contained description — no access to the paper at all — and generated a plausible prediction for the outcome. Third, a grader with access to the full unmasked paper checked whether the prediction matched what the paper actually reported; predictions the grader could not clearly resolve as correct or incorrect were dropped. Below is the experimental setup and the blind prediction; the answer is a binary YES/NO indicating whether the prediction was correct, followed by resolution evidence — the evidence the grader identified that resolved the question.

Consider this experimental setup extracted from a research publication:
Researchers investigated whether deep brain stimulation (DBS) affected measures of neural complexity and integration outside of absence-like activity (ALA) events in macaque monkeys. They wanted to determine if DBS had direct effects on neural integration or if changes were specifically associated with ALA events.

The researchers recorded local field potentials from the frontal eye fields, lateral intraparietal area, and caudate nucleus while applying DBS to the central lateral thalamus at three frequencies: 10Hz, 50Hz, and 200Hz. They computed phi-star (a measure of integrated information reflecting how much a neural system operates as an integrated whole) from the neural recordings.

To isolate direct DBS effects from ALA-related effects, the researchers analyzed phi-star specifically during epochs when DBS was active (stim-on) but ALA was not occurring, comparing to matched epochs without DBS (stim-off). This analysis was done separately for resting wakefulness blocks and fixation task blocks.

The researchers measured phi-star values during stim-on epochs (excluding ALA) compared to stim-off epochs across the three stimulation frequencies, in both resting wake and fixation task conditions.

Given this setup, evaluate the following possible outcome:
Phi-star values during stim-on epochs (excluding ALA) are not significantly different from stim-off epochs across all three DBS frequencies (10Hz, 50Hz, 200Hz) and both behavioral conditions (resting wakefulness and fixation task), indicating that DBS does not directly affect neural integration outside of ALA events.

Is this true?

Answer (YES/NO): YES